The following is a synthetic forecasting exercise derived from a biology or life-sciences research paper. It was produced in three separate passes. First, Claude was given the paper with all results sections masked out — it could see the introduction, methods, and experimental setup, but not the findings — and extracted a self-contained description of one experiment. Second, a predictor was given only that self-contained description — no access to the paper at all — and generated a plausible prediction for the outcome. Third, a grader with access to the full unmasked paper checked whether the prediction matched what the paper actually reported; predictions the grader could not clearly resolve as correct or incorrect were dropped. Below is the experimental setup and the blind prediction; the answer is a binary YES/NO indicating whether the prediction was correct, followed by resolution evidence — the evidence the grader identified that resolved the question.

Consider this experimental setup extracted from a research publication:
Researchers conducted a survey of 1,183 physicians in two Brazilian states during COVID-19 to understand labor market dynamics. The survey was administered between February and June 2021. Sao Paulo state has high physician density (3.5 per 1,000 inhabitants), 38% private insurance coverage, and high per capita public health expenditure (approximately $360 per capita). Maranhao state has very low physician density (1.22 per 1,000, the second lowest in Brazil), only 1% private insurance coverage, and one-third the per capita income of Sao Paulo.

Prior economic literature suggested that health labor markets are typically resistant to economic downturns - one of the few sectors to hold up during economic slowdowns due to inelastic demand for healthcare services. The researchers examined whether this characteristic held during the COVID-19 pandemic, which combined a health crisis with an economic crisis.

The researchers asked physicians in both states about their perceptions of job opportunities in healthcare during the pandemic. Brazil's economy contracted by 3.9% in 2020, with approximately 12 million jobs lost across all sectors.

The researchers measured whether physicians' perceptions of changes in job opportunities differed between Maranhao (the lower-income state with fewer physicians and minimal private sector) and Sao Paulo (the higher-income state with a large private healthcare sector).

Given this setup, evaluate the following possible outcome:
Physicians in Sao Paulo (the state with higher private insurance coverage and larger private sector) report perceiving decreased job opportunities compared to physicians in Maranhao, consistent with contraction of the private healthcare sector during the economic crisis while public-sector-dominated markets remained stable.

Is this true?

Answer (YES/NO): NO